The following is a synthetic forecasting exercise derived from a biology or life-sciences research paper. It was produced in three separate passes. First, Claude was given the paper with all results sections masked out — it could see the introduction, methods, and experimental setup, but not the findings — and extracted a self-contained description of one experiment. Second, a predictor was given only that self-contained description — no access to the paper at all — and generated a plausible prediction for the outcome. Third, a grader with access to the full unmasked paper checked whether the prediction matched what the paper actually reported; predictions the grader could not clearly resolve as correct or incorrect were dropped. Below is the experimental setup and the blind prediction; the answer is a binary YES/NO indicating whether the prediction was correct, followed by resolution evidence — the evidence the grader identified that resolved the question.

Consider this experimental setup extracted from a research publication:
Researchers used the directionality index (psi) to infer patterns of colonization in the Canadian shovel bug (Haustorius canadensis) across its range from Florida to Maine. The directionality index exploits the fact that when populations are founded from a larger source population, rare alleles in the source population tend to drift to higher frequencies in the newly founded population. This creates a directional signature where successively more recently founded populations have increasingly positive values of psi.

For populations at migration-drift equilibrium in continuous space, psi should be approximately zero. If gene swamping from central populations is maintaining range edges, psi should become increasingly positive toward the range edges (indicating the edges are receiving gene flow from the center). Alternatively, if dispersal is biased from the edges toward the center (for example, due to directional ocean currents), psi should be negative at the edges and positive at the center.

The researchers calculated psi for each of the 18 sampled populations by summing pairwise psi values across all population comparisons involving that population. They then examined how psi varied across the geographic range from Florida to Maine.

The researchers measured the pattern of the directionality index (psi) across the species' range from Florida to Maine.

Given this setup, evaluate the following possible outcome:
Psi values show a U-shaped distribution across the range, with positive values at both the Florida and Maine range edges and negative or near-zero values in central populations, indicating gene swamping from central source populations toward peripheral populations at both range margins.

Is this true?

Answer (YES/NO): NO